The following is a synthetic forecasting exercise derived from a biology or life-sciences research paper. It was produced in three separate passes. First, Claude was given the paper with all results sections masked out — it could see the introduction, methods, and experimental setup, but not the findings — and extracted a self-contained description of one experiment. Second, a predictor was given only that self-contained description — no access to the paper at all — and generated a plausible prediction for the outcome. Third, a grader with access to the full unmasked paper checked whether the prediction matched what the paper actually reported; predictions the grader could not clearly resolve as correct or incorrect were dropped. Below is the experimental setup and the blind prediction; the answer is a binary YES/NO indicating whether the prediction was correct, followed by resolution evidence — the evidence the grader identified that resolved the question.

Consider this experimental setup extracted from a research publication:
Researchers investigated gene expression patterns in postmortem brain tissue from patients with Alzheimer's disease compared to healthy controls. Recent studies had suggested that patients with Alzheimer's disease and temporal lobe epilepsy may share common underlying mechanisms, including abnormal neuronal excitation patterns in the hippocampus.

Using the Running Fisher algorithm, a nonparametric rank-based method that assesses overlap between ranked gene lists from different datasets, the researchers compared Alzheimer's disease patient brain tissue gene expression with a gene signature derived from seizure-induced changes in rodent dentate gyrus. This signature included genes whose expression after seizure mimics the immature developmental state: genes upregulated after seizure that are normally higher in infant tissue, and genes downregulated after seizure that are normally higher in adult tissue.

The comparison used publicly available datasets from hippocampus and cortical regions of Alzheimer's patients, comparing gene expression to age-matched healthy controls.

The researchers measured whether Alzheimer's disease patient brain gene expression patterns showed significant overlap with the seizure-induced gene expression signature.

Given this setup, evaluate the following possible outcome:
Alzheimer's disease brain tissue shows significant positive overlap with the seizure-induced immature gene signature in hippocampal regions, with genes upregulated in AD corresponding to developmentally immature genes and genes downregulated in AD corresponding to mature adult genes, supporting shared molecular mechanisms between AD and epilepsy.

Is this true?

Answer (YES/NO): NO